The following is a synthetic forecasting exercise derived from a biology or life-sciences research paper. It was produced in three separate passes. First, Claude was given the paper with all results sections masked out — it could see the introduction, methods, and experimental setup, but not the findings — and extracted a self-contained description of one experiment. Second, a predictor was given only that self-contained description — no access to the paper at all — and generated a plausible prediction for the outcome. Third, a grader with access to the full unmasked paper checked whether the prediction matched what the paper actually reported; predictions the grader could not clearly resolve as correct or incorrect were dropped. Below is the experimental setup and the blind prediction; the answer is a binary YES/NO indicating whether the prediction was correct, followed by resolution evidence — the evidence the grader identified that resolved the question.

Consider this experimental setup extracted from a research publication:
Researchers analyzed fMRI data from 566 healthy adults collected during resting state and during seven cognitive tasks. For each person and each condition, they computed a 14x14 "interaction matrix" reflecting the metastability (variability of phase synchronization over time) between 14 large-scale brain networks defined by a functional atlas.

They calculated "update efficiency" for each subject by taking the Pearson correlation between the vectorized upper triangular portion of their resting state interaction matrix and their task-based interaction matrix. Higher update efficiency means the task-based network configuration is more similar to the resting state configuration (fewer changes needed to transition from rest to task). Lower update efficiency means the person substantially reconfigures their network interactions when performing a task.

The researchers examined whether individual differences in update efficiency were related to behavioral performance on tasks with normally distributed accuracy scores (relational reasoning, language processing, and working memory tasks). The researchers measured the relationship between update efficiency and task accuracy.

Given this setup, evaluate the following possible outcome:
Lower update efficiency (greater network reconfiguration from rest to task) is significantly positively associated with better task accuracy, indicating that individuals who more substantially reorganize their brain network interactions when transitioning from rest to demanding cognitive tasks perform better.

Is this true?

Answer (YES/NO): NO